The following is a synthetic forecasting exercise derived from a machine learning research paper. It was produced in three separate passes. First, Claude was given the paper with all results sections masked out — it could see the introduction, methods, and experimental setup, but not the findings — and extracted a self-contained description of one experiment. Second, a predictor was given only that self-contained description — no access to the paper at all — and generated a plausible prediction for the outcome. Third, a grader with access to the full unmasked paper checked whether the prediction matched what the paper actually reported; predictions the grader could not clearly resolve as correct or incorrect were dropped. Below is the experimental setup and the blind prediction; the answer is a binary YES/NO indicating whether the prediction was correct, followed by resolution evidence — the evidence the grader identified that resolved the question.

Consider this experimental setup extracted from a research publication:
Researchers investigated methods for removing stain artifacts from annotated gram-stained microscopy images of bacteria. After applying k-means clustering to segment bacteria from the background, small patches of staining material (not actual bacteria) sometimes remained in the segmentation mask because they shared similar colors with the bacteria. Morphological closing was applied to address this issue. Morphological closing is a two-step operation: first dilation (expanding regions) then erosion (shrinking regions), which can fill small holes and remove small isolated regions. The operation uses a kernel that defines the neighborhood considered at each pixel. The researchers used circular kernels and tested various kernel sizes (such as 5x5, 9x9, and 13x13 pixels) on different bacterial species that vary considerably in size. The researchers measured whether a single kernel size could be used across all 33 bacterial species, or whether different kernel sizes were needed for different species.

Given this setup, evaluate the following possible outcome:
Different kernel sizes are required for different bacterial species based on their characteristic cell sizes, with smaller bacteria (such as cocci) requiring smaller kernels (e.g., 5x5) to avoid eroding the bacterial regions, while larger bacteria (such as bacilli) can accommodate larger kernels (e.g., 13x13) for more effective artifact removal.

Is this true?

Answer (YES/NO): YES